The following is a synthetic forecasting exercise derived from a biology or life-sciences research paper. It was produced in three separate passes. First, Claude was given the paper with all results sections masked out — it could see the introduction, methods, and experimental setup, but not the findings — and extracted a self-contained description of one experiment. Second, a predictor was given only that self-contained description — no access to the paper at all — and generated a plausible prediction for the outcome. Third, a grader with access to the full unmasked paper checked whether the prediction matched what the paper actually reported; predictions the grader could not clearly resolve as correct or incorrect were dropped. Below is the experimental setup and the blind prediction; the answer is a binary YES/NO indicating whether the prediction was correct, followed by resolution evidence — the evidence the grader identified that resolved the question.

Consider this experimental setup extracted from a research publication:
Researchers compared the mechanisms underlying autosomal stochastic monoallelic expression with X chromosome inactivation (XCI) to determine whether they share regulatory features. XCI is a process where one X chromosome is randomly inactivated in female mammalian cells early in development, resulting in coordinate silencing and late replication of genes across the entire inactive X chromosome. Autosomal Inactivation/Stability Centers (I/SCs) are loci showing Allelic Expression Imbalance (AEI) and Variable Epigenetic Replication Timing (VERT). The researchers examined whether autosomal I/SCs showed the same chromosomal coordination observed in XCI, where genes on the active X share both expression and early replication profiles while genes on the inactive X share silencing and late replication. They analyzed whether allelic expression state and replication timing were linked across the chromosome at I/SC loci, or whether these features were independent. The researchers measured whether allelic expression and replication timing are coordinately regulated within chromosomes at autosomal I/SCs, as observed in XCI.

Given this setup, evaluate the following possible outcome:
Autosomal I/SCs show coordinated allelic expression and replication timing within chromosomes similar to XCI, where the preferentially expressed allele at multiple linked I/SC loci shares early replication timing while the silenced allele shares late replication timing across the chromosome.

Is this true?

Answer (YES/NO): NO